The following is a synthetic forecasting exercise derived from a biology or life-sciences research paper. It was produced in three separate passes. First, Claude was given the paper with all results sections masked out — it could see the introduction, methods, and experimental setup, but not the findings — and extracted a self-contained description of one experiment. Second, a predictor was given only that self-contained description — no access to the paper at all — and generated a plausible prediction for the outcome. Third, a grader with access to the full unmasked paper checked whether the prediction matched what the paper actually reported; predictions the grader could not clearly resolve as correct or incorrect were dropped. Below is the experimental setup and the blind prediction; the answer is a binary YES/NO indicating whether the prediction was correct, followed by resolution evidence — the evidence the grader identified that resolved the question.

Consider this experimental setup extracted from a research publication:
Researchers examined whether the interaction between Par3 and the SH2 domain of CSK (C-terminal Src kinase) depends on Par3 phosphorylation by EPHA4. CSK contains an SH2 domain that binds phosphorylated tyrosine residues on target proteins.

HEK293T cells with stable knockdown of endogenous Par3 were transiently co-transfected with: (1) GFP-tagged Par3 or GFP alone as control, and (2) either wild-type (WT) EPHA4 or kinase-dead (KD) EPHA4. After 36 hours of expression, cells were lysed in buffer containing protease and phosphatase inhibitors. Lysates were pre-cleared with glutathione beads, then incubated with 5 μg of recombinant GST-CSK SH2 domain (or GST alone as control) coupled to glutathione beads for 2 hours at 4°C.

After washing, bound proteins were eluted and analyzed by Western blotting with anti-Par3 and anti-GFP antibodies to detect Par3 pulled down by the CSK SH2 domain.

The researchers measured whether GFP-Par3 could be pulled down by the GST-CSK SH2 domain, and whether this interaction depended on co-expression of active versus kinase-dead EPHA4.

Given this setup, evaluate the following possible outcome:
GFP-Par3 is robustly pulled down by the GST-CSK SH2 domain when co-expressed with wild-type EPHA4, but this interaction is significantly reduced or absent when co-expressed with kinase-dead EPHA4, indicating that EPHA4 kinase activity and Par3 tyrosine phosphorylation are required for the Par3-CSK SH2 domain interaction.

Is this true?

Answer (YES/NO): YES